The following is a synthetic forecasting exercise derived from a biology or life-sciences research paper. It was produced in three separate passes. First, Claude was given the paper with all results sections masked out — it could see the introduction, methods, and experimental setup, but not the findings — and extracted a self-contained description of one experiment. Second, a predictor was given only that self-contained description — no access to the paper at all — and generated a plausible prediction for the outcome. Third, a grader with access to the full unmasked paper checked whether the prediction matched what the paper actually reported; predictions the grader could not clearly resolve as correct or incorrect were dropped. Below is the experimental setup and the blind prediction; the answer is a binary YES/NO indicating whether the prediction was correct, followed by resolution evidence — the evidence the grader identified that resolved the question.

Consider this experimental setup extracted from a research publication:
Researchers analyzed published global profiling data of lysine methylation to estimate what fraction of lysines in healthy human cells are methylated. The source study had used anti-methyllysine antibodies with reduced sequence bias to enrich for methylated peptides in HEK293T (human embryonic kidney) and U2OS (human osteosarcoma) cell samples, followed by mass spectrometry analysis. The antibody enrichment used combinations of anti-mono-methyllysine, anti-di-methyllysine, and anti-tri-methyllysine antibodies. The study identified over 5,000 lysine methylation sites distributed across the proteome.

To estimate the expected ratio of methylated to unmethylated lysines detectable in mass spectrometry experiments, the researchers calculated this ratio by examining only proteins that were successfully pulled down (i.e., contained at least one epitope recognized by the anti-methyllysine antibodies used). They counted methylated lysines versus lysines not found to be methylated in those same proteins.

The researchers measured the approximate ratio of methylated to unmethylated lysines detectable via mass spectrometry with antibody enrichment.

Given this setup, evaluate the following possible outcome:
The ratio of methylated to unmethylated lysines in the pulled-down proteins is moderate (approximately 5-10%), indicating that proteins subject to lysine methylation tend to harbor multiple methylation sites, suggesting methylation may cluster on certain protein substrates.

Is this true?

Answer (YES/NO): NO